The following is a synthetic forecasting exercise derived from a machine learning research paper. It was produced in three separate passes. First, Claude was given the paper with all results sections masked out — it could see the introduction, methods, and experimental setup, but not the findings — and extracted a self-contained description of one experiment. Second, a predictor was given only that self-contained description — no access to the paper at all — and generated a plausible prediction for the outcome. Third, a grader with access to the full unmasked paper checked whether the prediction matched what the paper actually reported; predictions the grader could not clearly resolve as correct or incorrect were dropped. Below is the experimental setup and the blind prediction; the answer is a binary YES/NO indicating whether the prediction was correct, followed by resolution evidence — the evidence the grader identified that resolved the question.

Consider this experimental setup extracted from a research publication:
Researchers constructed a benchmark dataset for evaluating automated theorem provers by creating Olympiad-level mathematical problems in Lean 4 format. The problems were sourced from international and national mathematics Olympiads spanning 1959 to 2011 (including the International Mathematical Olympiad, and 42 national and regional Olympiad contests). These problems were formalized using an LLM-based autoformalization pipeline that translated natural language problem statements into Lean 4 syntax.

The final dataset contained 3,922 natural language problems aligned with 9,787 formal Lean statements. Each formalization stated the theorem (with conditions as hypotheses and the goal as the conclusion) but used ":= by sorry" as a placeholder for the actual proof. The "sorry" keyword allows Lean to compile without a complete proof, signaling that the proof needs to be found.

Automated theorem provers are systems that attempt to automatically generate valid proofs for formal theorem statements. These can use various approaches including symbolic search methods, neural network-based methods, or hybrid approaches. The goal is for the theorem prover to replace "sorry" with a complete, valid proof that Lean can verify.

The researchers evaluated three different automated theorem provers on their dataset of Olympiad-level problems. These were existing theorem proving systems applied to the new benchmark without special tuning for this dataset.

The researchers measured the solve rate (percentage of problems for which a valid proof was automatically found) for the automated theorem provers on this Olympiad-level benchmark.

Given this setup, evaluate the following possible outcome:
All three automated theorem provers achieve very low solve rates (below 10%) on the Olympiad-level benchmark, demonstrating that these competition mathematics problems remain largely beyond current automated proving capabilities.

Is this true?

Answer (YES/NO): NO